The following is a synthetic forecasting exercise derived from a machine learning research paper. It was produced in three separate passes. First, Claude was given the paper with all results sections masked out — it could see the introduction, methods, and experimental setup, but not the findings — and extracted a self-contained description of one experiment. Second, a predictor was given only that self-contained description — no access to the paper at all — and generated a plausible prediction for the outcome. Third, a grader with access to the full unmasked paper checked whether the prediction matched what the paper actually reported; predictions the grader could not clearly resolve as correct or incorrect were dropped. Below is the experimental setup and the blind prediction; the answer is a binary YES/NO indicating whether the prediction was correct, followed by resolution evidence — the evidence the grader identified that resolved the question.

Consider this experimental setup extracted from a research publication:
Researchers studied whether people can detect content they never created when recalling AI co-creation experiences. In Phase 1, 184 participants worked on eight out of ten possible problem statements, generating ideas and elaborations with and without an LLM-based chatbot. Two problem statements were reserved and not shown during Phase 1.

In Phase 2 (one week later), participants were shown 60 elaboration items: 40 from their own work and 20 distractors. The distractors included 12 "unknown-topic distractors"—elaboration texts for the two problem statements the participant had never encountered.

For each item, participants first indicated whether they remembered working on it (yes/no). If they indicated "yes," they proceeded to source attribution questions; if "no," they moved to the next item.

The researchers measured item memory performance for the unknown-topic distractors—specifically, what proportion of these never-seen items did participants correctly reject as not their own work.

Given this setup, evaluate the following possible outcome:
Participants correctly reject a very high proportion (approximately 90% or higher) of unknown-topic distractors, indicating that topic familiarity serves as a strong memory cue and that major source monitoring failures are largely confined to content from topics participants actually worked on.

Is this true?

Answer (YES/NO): NO